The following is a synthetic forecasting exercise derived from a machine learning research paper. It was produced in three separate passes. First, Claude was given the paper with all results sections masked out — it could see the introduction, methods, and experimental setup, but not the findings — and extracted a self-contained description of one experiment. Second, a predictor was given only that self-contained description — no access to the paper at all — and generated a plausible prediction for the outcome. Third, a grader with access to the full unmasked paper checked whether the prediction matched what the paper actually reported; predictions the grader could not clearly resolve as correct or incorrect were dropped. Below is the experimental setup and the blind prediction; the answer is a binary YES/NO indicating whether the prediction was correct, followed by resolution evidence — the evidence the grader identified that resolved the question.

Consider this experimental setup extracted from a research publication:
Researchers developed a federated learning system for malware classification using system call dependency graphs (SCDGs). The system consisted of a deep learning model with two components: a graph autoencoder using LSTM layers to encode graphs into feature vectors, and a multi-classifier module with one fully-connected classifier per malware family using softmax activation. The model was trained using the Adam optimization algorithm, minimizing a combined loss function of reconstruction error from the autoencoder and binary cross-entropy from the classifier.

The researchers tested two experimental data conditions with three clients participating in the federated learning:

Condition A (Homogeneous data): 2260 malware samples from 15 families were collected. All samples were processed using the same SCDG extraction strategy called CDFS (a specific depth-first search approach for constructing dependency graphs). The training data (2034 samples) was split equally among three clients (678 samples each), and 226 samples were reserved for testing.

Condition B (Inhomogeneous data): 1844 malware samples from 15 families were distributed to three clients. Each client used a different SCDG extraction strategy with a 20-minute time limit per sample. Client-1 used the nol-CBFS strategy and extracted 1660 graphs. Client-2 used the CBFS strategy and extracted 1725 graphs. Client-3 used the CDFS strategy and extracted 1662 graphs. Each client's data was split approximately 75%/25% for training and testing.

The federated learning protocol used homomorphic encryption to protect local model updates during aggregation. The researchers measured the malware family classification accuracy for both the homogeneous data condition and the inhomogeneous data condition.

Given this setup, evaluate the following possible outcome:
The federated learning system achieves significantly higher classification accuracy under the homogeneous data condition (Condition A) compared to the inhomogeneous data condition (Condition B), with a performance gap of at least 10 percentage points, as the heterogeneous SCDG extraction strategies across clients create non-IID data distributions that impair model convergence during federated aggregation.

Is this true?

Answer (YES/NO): NO